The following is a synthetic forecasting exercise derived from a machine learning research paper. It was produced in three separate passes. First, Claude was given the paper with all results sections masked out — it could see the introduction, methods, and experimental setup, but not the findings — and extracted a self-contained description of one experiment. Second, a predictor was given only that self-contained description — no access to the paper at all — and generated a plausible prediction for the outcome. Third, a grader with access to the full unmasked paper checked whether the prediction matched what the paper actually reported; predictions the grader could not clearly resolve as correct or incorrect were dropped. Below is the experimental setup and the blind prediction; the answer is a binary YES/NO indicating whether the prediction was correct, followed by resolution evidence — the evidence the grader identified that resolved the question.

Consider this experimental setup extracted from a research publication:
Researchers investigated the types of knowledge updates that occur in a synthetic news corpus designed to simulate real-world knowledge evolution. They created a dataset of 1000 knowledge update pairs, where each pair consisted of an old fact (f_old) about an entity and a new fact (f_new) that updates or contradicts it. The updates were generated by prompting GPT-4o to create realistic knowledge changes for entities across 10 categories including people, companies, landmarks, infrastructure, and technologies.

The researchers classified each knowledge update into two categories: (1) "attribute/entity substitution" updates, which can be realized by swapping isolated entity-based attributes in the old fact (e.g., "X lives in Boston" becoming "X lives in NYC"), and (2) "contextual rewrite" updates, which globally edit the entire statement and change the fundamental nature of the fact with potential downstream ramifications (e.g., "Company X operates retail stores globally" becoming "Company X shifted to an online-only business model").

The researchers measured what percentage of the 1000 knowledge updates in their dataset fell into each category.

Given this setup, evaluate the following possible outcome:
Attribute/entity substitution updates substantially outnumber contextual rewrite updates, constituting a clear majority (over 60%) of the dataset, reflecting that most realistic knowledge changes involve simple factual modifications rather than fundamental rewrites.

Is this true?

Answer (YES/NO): NO